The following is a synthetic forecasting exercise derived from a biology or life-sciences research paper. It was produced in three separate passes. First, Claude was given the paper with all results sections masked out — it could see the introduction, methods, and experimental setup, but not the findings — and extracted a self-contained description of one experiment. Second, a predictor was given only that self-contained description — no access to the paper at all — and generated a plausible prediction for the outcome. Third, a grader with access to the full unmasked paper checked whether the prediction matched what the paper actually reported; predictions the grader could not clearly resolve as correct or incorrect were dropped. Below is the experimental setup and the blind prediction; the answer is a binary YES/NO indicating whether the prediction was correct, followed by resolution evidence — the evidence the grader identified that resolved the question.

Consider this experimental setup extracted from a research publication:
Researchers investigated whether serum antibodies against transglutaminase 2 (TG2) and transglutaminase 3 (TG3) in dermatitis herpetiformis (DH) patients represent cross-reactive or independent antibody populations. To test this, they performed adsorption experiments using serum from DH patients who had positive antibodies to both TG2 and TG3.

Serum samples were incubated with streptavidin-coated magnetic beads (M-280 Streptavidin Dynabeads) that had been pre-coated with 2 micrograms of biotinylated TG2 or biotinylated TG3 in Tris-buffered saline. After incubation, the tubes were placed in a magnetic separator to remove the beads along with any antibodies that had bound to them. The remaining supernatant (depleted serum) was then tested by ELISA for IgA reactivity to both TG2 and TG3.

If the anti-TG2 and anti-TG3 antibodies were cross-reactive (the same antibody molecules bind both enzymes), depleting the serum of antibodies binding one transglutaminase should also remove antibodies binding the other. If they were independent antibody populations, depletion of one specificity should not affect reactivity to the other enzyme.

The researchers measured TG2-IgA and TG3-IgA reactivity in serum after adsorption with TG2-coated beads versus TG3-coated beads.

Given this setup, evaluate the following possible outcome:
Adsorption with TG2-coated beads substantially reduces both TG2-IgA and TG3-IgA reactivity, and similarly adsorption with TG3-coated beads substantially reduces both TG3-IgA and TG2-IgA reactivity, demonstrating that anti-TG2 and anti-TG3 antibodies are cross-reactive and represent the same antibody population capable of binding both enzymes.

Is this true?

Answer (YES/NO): NO